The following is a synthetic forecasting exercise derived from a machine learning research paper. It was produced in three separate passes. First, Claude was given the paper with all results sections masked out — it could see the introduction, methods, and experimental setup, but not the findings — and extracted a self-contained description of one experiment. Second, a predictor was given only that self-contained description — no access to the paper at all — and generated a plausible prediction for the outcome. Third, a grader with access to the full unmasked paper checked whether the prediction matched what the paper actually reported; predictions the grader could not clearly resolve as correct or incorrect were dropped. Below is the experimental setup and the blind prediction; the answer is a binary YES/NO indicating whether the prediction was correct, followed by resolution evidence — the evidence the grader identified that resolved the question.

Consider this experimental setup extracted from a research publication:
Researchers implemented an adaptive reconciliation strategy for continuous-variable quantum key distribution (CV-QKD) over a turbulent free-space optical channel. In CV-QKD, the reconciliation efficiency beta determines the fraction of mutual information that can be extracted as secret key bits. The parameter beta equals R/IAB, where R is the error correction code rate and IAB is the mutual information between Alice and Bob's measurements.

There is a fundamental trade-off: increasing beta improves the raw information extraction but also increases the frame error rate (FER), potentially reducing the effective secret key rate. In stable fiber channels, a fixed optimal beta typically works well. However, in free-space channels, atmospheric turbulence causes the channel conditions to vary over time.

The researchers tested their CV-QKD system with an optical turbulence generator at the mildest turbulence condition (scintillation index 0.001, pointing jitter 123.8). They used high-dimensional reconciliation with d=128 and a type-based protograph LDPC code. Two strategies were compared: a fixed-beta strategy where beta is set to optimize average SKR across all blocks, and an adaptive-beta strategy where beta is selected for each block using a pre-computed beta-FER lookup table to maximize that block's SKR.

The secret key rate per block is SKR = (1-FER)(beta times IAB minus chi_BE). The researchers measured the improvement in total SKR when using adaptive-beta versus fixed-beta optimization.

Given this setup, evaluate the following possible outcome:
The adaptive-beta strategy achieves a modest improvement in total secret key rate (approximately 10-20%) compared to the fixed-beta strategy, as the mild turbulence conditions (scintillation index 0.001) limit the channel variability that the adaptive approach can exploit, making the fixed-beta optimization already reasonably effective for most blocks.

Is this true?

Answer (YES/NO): NO